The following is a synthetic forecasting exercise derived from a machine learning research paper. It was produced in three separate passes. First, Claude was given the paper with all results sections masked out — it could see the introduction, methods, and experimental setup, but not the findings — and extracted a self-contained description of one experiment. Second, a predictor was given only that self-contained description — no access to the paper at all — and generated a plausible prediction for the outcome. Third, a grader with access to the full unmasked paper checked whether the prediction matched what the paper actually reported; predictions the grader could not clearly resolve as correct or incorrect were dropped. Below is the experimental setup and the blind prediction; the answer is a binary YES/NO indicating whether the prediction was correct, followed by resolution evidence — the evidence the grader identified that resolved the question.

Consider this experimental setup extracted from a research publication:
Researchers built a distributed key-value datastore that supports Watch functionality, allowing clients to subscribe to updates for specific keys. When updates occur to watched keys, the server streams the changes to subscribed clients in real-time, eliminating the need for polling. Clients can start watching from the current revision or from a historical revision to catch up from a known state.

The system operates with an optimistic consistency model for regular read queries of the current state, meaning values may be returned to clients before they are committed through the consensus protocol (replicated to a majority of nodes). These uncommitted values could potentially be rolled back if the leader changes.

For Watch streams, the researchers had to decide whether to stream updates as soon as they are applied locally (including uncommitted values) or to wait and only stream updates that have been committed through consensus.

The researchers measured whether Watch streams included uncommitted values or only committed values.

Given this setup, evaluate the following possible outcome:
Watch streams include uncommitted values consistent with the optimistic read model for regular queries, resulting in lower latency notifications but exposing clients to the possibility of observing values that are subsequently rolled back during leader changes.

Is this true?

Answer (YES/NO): NO